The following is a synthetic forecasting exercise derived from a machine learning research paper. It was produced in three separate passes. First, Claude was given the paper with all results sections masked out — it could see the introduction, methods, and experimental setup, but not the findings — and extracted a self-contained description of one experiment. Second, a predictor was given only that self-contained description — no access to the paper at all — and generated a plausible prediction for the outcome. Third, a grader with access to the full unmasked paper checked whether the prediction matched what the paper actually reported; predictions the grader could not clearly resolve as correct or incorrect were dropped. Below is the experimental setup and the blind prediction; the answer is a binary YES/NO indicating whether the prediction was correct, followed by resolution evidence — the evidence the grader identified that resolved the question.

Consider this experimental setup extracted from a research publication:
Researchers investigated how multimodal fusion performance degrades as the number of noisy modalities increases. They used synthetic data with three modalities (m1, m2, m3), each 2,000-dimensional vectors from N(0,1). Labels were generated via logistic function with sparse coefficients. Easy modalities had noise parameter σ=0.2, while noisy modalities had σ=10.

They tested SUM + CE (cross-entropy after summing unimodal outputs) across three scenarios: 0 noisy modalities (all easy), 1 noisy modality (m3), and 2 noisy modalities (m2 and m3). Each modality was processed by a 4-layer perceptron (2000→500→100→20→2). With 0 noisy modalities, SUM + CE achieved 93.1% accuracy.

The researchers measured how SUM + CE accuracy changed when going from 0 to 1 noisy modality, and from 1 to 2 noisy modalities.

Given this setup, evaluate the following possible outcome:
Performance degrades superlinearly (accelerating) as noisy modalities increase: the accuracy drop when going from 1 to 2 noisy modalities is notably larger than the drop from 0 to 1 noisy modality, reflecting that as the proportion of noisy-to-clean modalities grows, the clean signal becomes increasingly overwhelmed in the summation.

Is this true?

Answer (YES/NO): YES